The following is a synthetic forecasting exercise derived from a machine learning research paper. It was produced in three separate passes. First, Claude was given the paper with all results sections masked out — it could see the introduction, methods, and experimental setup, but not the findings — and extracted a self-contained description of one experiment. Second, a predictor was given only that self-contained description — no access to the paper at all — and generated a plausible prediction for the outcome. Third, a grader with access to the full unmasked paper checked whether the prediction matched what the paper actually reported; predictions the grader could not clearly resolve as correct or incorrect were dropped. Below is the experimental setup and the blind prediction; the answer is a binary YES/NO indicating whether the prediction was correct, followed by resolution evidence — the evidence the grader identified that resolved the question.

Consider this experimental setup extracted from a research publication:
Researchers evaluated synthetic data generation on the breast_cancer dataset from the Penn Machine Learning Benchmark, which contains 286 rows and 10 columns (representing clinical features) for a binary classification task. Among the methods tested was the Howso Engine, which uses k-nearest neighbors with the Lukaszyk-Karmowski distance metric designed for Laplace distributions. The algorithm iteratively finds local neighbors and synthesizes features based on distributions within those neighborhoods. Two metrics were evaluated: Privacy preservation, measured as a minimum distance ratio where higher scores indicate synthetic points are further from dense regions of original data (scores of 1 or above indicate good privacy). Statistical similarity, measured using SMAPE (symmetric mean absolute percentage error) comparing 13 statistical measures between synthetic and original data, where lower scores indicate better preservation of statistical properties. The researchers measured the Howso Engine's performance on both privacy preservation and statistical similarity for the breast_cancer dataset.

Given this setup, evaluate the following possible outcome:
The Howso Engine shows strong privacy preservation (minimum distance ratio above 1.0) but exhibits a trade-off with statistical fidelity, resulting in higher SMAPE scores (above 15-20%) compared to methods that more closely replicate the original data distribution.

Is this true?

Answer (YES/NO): NO